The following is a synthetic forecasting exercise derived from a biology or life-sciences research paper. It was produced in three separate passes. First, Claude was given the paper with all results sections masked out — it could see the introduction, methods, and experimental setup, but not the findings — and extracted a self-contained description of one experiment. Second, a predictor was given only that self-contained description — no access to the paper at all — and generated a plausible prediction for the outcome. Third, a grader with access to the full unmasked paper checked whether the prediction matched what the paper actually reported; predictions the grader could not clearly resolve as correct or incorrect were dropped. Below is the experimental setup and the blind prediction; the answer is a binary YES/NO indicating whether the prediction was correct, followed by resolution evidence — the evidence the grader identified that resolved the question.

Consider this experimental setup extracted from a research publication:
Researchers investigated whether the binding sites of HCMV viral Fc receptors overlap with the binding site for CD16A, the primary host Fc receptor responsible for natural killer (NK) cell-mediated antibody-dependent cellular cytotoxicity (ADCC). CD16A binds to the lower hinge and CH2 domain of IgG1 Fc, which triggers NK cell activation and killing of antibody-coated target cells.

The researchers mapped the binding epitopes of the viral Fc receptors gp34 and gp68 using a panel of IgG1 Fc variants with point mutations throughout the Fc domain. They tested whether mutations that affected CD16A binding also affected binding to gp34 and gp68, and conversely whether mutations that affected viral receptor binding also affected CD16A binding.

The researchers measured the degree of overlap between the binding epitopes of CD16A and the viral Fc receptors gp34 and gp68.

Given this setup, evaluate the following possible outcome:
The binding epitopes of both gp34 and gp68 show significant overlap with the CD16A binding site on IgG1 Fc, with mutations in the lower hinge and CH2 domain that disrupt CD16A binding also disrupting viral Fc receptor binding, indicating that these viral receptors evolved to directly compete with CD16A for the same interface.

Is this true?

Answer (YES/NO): NO